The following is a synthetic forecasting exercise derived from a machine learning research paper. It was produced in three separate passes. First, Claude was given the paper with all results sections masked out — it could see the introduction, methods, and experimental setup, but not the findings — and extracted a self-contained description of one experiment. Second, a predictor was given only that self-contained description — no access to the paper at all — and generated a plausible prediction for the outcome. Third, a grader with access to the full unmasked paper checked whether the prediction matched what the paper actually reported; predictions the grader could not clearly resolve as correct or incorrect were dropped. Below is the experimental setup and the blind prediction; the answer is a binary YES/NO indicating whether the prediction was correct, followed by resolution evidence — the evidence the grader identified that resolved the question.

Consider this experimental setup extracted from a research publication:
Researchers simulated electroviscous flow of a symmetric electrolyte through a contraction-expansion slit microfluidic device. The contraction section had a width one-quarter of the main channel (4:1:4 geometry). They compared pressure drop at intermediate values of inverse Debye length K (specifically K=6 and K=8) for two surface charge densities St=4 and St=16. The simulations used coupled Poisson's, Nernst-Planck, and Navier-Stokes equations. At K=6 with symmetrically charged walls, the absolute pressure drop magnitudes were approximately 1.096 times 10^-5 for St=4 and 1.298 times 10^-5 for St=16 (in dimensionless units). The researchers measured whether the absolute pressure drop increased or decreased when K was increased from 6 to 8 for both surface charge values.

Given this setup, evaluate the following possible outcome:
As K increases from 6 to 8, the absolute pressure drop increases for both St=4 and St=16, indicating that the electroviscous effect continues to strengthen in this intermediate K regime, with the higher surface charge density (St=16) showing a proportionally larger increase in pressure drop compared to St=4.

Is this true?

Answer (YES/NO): NO